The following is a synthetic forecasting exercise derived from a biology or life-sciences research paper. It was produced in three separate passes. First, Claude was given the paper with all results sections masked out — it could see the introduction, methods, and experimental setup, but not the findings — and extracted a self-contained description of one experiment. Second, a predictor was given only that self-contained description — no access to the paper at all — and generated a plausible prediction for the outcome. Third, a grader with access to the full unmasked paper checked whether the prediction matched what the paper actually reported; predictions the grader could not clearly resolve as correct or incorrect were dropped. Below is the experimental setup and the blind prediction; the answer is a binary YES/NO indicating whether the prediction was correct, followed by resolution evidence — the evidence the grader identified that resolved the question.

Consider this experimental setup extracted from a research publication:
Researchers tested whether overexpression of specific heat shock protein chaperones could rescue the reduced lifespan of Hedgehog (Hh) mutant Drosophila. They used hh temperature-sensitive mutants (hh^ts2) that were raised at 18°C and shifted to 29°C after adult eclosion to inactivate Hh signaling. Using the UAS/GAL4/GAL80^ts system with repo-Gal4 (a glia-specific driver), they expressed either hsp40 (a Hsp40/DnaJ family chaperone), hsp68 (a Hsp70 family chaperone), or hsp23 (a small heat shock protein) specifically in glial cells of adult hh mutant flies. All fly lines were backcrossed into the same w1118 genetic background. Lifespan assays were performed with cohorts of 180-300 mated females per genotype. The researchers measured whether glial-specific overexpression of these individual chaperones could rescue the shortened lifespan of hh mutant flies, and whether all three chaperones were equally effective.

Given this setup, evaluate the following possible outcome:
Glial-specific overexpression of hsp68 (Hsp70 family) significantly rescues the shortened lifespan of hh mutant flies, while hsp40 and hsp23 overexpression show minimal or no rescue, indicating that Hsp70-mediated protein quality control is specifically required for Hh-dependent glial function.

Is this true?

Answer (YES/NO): NO